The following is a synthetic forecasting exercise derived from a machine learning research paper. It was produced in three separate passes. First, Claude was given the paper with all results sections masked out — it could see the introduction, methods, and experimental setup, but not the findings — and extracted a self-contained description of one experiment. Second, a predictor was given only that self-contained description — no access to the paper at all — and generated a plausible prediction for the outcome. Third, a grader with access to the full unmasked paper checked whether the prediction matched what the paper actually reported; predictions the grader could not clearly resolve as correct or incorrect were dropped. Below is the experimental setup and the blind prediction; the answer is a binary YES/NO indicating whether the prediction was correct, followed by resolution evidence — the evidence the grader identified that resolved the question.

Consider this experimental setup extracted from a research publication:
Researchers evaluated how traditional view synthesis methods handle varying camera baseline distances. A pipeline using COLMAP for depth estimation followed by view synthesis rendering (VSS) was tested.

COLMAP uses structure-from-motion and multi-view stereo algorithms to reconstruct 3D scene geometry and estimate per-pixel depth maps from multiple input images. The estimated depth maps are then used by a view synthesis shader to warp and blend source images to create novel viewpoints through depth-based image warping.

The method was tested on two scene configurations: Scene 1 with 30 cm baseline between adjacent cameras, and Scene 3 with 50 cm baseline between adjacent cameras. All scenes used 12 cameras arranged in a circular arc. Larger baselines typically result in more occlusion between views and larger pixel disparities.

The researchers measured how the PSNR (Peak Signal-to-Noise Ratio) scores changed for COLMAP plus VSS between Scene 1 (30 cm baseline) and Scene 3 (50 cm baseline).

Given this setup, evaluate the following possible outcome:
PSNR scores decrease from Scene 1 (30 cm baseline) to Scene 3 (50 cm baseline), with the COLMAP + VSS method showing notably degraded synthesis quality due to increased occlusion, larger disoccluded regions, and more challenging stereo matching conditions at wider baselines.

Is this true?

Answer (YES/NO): YES